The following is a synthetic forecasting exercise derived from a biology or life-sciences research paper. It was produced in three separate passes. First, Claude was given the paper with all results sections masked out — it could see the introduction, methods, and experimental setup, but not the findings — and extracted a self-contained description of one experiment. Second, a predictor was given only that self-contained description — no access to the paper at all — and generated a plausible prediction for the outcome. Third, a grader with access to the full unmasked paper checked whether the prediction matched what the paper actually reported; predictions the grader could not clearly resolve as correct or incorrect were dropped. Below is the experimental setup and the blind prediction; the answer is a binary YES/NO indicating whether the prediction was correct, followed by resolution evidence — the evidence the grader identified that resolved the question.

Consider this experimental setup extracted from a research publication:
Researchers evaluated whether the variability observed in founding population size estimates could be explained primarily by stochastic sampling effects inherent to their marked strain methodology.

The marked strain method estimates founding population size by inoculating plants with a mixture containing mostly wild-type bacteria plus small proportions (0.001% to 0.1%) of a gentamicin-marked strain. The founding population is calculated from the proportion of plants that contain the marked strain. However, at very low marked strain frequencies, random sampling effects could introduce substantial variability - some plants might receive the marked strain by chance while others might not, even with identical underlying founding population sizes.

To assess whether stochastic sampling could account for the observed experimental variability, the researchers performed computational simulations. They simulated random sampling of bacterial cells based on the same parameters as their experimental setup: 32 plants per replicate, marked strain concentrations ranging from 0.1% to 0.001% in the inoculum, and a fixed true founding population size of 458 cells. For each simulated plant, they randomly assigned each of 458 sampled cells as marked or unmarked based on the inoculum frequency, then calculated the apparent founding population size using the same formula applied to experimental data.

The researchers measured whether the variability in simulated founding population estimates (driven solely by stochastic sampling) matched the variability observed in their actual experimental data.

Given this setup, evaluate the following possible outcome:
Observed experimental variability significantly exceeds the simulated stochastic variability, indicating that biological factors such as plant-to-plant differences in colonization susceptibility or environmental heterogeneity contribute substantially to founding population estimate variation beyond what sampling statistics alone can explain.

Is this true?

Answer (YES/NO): YES